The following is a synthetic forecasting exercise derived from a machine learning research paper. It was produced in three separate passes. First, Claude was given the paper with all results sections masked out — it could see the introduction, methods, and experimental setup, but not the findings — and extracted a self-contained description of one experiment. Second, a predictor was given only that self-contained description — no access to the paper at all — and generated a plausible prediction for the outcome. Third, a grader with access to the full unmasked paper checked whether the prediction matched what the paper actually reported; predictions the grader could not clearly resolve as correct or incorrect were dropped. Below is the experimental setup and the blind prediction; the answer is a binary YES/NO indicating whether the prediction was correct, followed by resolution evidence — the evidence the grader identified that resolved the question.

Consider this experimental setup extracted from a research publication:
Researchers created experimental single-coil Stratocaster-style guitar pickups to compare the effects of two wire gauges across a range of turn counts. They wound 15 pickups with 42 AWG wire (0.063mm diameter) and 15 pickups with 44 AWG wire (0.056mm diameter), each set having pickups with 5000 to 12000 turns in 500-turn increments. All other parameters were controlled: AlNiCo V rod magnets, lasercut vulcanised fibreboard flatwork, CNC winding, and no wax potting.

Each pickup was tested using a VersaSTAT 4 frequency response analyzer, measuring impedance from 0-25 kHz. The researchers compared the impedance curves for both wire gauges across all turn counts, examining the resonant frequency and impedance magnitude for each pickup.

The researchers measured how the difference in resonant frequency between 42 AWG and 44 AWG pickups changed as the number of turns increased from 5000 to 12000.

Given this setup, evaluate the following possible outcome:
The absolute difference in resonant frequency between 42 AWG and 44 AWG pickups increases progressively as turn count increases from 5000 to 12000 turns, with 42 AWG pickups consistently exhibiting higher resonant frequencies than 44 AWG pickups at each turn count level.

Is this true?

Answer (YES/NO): NO